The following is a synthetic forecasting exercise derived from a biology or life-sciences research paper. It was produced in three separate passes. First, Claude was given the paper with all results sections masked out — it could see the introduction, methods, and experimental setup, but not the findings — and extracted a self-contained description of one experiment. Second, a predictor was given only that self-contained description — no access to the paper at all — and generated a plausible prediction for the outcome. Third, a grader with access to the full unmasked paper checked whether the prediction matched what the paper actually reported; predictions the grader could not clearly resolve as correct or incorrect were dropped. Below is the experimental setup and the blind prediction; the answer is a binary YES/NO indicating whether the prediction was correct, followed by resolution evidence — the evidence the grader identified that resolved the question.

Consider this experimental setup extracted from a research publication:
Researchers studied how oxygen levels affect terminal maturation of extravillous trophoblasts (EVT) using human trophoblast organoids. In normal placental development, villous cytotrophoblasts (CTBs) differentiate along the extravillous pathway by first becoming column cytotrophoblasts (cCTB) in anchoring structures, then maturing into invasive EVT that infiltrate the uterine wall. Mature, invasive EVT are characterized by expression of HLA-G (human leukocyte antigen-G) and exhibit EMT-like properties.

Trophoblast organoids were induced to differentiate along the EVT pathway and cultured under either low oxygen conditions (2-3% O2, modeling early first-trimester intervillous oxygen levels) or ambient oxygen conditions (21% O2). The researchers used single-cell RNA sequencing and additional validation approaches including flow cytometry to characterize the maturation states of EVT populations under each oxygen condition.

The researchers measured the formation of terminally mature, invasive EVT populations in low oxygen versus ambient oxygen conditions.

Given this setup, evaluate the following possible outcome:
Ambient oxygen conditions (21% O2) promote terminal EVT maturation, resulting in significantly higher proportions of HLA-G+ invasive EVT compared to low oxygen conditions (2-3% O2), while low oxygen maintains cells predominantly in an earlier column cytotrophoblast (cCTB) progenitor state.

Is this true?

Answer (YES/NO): YES